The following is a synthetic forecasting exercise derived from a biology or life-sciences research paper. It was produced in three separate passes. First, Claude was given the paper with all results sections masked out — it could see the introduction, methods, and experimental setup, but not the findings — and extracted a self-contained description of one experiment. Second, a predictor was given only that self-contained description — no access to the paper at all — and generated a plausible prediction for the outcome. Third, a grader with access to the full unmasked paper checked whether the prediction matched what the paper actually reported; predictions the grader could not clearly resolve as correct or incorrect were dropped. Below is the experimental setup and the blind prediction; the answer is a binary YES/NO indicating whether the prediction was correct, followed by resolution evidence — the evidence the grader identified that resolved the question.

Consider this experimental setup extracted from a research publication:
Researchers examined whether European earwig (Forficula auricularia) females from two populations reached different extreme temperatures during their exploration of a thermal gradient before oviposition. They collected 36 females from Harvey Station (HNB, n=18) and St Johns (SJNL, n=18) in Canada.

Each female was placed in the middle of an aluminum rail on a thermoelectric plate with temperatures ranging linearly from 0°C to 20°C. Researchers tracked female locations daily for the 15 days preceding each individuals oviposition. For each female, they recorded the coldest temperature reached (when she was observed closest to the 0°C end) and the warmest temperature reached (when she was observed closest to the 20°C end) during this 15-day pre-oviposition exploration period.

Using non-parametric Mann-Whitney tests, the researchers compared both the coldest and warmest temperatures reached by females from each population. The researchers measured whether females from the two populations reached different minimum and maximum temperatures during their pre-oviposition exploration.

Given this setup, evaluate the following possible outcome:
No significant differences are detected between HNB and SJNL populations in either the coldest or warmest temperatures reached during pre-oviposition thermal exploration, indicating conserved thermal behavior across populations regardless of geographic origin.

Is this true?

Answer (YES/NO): NO